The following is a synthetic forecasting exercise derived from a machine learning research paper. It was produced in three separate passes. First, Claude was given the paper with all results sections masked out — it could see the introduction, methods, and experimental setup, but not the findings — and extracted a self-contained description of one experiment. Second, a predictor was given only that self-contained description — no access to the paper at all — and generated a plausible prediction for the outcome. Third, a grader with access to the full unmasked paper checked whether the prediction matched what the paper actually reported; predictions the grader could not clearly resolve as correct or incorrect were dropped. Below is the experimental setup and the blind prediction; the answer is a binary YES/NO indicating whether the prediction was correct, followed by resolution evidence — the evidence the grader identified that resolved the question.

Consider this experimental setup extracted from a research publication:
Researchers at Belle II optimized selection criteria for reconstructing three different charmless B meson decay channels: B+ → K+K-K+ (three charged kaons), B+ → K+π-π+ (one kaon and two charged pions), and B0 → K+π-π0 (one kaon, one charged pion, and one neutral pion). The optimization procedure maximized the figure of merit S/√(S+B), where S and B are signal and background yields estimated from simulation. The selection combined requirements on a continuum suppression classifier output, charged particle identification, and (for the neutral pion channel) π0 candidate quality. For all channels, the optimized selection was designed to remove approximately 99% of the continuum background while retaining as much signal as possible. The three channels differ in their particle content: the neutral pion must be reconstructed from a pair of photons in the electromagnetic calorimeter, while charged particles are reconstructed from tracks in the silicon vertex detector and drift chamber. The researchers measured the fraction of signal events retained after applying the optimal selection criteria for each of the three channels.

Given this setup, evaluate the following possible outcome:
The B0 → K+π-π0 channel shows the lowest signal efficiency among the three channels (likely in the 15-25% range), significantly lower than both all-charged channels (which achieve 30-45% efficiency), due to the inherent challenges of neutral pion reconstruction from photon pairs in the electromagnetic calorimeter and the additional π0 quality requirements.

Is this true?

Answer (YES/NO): NO